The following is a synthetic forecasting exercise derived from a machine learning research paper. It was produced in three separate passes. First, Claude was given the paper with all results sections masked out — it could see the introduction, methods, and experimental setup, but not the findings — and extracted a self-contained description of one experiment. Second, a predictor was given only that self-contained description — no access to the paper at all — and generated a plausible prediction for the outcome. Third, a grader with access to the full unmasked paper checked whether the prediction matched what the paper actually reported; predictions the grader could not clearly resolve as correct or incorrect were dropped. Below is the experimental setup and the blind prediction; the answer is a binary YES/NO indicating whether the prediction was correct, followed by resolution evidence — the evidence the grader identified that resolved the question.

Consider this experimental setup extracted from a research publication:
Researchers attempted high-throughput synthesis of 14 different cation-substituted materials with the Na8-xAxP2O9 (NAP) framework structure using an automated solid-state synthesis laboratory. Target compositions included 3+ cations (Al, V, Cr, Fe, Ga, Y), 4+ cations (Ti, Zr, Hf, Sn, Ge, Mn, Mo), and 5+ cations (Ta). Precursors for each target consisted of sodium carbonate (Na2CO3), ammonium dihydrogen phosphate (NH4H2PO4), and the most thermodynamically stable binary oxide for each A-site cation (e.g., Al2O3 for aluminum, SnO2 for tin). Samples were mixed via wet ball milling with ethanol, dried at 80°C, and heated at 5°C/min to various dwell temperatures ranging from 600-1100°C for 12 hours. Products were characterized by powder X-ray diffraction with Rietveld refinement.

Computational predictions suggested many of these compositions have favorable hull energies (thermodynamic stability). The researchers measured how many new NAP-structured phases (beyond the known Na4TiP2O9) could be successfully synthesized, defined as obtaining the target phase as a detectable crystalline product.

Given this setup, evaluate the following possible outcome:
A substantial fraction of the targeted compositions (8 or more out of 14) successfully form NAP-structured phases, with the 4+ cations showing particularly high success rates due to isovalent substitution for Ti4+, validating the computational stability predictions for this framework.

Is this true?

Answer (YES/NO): NO